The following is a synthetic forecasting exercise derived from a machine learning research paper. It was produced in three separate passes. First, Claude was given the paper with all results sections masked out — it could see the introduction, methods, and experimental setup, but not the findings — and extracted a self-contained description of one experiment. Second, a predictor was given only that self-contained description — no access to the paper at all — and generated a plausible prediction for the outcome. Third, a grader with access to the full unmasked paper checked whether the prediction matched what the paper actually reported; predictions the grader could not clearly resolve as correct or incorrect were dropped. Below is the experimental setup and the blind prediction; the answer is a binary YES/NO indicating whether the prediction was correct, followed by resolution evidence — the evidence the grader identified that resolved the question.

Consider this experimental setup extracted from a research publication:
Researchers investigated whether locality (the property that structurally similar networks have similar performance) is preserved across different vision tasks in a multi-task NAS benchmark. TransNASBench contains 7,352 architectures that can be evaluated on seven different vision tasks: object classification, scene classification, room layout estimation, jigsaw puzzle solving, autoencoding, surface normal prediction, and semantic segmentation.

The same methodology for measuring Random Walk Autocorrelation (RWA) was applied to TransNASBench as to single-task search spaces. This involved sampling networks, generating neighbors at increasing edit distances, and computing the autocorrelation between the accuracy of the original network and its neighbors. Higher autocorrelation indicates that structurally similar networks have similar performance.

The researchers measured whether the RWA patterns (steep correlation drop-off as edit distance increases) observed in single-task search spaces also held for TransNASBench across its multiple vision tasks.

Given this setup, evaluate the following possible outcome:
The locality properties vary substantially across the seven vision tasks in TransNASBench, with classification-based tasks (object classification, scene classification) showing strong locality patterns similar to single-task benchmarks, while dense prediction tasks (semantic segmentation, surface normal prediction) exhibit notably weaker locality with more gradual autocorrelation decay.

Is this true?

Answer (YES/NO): NO